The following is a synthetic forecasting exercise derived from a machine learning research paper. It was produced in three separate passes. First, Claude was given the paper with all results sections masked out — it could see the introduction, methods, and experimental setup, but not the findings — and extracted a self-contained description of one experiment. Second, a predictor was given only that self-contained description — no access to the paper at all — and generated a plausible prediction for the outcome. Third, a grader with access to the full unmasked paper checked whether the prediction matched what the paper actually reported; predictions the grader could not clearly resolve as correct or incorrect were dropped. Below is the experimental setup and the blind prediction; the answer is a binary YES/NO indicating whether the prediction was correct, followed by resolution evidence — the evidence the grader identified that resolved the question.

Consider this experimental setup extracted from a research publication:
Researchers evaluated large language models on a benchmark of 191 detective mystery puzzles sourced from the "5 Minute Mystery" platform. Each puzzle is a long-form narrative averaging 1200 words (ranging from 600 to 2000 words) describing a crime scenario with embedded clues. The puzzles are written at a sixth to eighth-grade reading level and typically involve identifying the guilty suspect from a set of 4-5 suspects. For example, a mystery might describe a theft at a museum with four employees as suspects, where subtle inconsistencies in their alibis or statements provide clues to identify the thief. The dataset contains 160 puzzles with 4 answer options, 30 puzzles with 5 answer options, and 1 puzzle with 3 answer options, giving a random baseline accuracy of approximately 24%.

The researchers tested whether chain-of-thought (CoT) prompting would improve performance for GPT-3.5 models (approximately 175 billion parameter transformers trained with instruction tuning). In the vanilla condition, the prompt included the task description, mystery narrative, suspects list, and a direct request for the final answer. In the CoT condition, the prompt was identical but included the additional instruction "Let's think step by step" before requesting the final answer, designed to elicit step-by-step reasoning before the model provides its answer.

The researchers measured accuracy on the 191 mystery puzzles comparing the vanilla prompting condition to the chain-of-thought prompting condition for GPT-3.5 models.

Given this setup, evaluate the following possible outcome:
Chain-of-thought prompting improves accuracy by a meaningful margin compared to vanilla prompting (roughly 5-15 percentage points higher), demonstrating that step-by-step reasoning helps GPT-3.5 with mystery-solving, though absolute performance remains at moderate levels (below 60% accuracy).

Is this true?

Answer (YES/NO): NO